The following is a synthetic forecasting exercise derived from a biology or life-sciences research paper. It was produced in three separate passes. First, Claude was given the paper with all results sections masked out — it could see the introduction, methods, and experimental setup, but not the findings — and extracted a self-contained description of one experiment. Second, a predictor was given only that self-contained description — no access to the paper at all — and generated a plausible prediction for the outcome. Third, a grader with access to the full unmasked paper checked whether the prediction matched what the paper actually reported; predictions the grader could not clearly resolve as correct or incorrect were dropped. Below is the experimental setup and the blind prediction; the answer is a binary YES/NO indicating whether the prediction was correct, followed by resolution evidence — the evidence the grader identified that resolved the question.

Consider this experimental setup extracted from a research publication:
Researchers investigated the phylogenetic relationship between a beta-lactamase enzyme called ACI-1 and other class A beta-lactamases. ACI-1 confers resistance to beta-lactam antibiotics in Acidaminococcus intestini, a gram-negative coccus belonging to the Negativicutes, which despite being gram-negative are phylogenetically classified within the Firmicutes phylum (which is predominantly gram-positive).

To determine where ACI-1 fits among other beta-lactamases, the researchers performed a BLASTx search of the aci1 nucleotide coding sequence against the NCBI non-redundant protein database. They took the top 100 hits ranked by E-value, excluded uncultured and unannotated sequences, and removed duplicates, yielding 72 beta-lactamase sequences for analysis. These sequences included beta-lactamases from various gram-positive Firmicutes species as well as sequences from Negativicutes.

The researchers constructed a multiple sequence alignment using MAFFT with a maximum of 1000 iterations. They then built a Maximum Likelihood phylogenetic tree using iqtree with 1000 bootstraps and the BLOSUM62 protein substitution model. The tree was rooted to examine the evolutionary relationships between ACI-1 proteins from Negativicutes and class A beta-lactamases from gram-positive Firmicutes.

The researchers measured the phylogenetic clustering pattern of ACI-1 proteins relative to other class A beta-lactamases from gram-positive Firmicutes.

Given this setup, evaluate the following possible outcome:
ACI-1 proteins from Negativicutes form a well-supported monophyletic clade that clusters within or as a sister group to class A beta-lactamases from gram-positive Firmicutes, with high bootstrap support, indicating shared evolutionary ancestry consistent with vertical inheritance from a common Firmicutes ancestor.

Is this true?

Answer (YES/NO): NO